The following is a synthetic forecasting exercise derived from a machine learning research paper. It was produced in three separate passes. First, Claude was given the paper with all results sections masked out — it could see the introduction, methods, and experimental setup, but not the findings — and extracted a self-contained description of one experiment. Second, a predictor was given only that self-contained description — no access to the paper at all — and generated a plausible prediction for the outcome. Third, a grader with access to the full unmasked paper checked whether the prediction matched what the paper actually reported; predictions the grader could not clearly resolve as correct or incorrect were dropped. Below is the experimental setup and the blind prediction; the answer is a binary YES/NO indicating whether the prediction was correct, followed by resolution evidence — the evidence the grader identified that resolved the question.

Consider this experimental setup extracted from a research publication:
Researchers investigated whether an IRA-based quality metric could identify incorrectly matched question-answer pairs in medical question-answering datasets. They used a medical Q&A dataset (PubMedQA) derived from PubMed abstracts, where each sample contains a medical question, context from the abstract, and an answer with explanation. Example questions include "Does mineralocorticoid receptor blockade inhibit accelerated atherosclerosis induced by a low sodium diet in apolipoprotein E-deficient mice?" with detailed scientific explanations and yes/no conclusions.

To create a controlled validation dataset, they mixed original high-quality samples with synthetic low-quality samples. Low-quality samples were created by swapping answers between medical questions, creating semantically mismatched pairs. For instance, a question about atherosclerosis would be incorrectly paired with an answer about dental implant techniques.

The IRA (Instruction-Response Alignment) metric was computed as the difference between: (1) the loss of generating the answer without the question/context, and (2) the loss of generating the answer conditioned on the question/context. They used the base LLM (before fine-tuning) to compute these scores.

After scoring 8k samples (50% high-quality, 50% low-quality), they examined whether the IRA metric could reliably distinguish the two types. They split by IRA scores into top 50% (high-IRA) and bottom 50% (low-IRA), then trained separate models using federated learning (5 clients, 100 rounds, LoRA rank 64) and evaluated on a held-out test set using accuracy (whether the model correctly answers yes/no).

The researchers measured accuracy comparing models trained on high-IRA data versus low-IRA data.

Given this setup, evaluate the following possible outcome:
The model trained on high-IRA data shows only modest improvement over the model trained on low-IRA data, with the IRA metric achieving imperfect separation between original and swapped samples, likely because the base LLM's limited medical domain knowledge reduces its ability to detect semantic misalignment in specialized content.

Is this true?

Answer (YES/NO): YES